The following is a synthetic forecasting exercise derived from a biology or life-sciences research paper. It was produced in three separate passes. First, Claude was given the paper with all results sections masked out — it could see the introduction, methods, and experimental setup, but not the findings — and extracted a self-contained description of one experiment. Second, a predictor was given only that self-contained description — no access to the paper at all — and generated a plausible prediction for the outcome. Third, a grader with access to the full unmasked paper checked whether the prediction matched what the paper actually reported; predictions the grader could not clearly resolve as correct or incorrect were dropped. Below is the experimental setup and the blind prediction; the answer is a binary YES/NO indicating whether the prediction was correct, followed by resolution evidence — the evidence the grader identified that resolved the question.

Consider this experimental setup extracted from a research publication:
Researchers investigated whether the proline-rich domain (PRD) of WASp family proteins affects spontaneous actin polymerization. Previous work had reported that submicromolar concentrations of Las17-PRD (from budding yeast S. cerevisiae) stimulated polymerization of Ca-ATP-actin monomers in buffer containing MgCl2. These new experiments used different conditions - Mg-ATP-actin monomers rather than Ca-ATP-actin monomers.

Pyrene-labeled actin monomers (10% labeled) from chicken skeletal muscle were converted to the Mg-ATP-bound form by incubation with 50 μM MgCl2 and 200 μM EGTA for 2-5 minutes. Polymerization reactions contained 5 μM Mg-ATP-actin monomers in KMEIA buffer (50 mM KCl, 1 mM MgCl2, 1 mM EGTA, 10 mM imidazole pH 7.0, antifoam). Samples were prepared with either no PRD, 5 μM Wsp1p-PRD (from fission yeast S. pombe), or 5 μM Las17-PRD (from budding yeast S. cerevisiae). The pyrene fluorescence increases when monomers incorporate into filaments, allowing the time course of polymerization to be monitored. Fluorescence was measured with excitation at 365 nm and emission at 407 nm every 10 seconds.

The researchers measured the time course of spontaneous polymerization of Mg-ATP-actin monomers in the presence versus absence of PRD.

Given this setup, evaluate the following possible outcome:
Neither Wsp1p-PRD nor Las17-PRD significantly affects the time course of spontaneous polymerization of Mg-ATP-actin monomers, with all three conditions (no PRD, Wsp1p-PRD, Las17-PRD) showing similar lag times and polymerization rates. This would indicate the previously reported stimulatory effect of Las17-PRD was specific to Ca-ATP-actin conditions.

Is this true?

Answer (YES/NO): NO